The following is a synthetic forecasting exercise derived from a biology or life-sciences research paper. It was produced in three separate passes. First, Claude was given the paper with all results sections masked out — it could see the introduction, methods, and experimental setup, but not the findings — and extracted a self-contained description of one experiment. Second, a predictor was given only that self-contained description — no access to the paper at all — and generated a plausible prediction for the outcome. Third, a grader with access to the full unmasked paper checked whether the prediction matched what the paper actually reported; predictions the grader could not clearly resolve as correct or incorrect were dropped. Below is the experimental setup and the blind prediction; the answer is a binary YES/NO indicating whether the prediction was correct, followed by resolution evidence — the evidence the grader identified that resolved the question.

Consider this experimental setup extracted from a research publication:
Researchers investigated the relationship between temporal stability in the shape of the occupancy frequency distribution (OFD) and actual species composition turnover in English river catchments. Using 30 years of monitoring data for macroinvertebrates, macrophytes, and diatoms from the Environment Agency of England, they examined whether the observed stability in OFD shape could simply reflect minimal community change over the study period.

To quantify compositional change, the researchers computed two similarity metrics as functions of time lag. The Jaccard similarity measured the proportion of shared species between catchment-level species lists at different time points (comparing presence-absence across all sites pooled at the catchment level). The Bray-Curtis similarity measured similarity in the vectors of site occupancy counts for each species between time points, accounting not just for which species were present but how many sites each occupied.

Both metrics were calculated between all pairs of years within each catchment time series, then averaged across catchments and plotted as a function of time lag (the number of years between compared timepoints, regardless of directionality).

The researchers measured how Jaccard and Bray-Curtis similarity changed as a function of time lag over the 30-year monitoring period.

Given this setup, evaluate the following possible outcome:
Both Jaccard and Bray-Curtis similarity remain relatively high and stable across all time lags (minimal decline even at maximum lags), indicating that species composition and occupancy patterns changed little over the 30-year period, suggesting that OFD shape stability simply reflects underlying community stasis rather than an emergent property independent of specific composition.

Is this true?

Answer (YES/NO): NO